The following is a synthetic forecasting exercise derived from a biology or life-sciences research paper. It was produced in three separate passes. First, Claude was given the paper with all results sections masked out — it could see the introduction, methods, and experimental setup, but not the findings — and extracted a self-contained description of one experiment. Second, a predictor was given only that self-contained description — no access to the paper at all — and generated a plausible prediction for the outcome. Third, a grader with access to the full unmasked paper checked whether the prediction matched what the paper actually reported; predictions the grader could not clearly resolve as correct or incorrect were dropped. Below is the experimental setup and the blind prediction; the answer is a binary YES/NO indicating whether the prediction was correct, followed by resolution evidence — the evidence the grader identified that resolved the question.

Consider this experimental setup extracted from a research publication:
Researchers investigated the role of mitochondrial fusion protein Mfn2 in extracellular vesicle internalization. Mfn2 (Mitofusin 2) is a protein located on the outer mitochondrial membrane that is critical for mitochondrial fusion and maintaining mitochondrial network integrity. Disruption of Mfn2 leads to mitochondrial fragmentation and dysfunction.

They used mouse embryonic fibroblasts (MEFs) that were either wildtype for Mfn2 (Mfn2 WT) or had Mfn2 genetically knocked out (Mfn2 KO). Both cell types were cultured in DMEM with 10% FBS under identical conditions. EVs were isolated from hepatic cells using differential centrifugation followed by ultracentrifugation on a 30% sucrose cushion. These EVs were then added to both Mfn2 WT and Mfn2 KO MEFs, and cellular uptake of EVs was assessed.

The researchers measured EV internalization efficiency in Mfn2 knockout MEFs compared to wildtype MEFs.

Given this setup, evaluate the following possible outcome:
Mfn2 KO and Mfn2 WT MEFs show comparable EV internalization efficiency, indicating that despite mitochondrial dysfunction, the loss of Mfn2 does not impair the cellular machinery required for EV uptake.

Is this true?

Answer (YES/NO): NO